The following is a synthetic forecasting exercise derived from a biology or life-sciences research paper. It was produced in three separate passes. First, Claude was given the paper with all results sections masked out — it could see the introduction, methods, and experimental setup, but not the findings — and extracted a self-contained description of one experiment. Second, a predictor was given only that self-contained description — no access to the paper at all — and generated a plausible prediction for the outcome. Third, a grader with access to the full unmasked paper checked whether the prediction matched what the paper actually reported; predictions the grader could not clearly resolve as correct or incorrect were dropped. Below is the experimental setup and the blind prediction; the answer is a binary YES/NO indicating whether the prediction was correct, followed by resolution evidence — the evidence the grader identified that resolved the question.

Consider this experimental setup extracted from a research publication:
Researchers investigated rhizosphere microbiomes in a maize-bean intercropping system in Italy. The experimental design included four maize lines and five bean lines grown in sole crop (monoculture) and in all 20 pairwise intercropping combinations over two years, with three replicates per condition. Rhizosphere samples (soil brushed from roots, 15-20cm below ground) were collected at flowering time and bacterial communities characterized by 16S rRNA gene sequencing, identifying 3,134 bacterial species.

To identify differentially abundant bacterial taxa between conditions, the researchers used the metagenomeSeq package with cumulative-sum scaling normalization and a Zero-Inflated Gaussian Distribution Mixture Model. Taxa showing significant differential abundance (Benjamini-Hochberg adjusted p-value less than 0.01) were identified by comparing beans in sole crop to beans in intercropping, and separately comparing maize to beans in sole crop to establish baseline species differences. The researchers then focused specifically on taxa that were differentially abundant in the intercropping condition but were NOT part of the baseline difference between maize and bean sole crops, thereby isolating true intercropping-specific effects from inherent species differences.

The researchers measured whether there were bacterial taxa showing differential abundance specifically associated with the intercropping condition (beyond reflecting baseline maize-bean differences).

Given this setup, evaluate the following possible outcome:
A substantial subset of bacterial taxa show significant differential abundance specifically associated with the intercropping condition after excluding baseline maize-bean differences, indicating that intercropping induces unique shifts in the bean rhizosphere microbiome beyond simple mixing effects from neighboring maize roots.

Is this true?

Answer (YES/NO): YES